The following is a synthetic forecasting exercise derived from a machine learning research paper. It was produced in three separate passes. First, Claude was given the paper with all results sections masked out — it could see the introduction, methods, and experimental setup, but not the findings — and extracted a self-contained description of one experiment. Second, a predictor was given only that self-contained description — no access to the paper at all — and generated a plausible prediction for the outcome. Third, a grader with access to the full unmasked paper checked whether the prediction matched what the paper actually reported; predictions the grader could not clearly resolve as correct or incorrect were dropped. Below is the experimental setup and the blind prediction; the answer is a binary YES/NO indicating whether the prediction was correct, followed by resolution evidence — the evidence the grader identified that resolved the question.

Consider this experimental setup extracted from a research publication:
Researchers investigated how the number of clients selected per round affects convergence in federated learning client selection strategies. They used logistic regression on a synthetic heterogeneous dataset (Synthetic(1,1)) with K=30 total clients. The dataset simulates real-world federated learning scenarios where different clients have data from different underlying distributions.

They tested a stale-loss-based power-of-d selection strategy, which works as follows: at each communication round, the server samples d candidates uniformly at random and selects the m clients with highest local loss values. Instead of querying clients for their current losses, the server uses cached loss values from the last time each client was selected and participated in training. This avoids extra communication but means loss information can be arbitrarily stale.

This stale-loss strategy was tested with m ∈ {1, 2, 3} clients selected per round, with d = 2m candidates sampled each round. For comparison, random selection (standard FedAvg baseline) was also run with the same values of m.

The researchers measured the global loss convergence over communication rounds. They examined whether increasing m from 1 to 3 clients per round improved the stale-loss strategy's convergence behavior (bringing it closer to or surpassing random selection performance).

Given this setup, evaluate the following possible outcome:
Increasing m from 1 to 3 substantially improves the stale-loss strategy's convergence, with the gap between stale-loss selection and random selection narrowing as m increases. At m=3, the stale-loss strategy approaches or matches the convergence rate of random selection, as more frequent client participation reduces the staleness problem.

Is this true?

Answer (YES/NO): NO